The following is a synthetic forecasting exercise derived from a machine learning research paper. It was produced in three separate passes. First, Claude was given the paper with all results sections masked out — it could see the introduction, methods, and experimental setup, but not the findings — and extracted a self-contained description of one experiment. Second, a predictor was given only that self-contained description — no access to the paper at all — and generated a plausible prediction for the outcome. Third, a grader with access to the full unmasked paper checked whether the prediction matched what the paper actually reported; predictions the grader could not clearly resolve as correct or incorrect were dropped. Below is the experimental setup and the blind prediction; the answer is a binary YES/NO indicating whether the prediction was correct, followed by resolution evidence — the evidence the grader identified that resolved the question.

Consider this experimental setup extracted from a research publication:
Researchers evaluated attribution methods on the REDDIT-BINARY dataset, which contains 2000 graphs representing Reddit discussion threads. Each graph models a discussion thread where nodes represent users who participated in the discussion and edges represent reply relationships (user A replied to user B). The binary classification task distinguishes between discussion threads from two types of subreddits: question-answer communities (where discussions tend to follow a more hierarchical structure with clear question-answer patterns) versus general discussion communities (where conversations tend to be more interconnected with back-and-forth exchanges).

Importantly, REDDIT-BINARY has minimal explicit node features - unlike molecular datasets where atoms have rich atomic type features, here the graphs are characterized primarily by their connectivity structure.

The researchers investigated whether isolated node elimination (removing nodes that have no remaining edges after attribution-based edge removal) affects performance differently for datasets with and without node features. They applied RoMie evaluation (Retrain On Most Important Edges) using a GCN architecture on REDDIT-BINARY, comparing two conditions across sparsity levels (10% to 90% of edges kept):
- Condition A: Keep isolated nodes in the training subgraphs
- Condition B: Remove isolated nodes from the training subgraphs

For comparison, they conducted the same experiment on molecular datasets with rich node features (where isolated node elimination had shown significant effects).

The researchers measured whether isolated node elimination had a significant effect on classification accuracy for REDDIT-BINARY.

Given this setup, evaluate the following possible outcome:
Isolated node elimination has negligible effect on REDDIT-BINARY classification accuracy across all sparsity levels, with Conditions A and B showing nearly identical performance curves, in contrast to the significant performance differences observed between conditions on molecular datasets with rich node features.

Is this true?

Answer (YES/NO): YES